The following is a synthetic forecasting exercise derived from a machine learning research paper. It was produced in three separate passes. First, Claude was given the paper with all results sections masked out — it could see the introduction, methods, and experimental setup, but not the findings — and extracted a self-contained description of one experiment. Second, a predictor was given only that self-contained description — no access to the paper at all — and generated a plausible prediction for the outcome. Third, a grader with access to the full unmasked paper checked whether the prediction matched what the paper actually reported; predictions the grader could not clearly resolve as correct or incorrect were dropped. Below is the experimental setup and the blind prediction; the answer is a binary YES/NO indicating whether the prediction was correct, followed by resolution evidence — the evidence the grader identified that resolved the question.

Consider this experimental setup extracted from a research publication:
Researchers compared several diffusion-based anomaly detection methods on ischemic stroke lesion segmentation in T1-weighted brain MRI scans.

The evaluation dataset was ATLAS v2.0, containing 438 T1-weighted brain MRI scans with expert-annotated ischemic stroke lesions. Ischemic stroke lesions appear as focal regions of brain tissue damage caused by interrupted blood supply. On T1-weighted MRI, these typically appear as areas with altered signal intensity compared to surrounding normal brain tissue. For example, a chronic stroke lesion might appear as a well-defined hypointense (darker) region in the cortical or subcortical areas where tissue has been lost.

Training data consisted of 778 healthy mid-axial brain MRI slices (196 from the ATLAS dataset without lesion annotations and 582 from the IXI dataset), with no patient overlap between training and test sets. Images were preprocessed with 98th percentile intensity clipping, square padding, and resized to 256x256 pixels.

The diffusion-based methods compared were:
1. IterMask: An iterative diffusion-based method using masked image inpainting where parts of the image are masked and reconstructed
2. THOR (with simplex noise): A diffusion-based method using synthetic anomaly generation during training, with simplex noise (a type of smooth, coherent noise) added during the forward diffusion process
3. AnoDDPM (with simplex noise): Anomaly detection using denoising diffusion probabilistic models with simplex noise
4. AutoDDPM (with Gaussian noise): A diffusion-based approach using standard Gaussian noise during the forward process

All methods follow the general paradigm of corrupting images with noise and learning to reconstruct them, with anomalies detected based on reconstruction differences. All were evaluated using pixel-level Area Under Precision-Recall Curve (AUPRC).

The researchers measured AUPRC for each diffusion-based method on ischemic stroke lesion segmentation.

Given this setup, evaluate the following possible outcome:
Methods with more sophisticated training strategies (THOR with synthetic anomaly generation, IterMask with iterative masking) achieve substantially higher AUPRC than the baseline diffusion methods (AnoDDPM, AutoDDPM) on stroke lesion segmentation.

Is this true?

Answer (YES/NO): NO